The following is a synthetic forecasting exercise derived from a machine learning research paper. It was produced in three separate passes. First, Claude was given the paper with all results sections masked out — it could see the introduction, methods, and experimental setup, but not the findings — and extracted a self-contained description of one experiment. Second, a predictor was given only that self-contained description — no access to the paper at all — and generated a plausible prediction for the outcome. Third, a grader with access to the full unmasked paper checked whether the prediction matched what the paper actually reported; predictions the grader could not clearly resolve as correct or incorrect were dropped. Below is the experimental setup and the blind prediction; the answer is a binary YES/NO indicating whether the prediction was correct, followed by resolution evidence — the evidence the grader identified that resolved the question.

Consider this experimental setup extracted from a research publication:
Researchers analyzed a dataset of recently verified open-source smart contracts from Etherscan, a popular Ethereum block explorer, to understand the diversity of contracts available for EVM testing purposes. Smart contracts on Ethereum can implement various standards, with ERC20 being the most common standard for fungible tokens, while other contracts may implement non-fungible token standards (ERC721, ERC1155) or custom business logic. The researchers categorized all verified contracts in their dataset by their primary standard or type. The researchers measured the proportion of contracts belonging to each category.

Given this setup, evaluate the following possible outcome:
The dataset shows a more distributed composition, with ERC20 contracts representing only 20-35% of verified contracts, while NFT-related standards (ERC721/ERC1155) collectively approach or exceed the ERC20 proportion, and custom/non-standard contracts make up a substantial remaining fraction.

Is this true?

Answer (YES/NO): NO